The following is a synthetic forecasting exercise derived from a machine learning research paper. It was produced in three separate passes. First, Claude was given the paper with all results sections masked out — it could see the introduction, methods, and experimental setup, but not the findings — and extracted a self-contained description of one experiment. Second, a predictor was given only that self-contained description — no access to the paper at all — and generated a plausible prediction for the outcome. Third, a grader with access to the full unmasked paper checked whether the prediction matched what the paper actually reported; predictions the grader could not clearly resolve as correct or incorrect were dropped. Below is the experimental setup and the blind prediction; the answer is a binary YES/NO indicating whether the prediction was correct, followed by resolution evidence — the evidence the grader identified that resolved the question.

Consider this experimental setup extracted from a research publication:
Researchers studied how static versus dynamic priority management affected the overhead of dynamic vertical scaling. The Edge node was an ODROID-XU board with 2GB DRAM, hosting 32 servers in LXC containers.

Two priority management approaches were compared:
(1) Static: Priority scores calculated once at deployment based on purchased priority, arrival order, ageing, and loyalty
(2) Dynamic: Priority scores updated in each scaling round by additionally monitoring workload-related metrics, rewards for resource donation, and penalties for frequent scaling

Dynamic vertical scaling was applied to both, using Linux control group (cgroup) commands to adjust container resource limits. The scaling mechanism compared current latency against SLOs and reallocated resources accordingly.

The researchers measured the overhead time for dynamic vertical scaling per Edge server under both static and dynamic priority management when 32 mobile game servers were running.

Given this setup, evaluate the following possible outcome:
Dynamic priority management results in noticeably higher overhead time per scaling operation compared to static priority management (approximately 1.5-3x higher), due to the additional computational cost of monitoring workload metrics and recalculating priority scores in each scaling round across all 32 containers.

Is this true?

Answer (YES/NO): NO